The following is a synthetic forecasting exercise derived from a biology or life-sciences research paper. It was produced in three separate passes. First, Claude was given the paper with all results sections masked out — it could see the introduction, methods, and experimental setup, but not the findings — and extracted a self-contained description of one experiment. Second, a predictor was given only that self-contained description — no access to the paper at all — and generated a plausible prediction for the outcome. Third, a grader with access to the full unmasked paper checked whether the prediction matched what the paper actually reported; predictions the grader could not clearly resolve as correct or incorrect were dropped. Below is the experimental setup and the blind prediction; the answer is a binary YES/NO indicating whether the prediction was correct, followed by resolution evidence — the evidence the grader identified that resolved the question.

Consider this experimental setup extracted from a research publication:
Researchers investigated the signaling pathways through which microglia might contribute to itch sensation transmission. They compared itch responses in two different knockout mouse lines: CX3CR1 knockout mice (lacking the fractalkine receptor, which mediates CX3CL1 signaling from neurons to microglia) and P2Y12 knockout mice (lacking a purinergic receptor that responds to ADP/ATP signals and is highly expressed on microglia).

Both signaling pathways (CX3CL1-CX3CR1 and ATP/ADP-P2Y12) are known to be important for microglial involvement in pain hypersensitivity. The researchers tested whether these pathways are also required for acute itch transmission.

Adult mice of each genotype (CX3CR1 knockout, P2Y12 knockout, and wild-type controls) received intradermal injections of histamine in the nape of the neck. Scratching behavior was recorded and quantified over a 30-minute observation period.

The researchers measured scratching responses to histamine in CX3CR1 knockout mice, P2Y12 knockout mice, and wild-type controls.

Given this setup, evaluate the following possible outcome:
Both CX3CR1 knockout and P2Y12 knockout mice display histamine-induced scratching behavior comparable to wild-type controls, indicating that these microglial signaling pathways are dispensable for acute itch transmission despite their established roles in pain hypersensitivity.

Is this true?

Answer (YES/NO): NO